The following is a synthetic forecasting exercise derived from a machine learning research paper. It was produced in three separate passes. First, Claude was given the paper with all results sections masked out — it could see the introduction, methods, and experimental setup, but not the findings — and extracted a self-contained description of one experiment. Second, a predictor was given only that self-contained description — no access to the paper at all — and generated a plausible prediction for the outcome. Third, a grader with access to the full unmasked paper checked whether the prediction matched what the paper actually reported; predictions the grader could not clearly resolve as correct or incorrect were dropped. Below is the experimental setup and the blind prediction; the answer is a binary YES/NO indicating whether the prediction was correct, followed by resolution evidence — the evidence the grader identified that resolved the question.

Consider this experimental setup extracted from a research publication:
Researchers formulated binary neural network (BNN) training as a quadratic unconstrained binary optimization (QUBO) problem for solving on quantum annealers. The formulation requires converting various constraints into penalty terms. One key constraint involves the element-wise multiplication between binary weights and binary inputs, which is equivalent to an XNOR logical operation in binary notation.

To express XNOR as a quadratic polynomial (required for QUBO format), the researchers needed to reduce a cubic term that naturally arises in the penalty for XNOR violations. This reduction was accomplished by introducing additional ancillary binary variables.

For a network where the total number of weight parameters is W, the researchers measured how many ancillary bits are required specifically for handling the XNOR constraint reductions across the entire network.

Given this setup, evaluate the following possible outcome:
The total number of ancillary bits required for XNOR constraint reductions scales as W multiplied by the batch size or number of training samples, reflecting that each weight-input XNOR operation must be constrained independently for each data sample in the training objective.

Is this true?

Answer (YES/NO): YES